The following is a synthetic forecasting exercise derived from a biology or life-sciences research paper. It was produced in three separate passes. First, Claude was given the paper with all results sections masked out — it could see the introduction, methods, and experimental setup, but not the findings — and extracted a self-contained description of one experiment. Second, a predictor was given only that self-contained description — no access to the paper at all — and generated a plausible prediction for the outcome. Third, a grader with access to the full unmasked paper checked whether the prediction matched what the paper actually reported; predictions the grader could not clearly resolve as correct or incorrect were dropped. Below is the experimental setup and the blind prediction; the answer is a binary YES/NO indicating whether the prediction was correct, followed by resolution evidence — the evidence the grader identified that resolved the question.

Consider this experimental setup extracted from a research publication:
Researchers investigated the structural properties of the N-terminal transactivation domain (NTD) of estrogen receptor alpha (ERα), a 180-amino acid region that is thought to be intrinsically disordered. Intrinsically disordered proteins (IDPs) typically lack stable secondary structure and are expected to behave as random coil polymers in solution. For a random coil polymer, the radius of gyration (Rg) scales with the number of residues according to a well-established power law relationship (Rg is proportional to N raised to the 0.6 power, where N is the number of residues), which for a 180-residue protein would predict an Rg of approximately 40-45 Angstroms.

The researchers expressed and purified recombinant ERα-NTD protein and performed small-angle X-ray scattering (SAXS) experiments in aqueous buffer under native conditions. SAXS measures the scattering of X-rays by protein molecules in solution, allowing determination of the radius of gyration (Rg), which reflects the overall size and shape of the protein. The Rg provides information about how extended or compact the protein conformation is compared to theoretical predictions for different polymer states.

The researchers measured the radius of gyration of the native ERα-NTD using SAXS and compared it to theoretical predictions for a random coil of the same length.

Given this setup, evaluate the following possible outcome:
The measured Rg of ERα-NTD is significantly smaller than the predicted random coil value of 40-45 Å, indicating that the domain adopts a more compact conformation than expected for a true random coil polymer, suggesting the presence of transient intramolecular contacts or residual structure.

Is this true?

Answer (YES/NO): YES